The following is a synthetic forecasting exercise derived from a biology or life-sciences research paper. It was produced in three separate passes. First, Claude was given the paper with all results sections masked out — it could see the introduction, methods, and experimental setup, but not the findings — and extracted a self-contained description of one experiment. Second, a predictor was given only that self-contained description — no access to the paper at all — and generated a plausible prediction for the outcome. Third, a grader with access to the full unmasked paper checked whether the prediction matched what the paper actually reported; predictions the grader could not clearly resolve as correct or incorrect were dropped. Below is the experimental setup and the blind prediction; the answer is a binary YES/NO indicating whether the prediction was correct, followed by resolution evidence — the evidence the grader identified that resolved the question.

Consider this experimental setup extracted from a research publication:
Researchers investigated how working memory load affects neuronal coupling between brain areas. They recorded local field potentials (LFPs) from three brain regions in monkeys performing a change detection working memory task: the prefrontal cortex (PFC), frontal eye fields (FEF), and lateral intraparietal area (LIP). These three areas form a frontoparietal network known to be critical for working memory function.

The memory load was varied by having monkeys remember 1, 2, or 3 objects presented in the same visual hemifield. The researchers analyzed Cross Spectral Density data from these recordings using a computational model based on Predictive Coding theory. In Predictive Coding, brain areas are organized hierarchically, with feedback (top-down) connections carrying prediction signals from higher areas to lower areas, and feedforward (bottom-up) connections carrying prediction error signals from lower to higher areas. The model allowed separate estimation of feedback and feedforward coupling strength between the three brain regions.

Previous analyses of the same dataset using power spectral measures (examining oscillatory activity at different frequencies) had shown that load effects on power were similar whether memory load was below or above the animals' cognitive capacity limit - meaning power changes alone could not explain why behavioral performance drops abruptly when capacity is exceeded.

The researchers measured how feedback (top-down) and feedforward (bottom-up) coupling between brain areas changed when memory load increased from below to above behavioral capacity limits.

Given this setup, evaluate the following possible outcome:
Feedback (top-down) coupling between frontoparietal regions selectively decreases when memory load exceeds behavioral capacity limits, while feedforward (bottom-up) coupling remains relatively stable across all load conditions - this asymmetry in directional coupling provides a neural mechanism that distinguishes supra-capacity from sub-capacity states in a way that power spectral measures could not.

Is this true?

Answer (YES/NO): NO